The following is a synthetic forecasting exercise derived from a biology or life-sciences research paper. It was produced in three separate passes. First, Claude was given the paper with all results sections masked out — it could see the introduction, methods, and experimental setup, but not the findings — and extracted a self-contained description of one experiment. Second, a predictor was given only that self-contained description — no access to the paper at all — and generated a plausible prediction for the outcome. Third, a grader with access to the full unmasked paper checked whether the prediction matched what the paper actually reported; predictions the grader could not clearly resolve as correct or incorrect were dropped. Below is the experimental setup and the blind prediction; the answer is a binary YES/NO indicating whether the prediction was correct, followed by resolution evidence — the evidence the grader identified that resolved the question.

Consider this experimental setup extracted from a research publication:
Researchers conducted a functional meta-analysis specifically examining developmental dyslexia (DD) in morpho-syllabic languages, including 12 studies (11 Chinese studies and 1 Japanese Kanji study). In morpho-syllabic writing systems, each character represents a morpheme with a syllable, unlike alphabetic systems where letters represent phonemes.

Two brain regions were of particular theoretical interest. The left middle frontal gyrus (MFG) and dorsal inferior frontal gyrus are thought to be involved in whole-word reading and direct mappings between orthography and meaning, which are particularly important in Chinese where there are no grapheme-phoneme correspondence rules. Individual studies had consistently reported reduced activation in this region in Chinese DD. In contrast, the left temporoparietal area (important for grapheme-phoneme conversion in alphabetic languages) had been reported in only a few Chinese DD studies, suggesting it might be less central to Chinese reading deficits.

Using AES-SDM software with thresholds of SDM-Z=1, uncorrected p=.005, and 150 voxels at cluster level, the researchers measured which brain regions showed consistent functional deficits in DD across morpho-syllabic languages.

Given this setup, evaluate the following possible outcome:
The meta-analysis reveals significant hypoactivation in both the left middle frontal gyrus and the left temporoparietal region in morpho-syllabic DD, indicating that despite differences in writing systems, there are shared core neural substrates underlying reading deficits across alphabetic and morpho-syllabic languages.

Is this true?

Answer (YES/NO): YES